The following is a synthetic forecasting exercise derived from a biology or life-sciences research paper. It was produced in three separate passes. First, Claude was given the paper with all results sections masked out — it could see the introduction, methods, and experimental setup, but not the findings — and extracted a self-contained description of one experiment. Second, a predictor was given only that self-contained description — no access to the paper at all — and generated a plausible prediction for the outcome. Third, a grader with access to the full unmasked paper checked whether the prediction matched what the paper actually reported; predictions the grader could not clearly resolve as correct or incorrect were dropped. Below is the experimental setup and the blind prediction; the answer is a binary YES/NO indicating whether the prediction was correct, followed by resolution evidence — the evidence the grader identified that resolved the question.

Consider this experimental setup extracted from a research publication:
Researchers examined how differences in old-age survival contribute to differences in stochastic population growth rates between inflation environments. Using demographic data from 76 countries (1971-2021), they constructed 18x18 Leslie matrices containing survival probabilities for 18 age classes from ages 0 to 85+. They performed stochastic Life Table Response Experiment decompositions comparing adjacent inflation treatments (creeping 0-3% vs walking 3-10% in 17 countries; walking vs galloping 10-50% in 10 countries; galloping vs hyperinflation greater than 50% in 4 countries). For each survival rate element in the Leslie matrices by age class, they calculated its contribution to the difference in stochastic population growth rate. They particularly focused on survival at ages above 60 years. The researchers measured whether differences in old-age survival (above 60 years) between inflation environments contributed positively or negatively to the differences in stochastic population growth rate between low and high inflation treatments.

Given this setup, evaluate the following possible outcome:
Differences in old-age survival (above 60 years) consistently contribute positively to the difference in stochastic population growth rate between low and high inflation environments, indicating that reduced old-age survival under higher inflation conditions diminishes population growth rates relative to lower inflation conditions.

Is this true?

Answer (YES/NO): YES